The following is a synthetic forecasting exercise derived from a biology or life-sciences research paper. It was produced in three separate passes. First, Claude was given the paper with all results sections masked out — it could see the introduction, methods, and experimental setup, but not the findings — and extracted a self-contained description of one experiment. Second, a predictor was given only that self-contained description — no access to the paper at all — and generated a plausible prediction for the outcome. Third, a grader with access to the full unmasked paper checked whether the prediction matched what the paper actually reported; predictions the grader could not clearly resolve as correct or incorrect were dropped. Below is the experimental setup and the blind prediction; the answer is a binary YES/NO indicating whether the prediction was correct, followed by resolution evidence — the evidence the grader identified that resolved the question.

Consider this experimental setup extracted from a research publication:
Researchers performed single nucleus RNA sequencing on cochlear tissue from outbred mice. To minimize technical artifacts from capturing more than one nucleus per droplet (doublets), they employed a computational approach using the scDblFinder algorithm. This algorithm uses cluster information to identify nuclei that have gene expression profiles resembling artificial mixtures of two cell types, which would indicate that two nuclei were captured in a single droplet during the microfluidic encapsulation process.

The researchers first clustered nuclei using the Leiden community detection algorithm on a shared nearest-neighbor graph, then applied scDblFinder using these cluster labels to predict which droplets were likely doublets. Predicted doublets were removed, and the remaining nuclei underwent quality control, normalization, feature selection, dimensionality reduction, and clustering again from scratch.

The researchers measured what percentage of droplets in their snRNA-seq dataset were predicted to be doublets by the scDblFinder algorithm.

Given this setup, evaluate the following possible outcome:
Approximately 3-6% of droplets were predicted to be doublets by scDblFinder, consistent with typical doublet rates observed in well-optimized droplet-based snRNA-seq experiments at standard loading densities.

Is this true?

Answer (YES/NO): YES